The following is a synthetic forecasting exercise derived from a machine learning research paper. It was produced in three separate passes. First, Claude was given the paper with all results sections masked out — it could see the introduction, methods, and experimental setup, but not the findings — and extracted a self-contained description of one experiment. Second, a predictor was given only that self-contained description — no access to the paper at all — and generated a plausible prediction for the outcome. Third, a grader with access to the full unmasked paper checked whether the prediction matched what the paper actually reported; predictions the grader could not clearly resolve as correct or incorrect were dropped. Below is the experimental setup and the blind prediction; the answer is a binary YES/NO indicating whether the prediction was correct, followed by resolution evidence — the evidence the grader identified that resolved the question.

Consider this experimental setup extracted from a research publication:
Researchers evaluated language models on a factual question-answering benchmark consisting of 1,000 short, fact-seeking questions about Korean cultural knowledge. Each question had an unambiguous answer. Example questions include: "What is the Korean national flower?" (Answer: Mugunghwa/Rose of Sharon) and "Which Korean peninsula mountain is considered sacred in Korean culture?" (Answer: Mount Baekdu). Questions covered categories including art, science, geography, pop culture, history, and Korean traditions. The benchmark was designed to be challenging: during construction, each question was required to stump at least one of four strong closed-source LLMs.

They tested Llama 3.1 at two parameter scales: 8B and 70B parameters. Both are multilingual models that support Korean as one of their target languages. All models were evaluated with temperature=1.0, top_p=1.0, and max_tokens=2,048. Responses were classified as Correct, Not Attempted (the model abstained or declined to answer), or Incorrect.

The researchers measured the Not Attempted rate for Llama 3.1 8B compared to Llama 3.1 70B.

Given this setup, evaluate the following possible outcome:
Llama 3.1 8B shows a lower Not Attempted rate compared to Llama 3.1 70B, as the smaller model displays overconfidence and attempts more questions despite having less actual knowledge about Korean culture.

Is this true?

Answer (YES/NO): NO